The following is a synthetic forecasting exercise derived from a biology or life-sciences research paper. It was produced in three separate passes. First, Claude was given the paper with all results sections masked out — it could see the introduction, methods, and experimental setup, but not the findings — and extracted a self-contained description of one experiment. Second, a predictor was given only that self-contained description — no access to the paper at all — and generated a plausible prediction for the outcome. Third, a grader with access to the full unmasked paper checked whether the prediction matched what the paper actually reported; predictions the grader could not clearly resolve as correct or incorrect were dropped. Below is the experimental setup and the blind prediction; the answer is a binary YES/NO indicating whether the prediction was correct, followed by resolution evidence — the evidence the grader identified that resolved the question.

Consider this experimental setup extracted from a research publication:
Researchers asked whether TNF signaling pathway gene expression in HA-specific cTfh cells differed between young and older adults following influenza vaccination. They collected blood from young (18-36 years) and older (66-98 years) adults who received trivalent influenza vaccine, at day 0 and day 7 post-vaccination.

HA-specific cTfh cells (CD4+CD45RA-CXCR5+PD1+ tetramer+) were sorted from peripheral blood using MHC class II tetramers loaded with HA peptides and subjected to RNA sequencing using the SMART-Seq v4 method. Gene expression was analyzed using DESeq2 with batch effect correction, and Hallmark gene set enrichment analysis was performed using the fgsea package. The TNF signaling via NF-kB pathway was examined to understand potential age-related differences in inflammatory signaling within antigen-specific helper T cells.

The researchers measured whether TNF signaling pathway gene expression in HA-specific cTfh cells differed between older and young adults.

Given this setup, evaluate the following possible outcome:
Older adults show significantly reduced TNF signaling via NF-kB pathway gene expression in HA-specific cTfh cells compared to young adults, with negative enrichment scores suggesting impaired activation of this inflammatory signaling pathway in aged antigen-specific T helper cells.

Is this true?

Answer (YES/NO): NO